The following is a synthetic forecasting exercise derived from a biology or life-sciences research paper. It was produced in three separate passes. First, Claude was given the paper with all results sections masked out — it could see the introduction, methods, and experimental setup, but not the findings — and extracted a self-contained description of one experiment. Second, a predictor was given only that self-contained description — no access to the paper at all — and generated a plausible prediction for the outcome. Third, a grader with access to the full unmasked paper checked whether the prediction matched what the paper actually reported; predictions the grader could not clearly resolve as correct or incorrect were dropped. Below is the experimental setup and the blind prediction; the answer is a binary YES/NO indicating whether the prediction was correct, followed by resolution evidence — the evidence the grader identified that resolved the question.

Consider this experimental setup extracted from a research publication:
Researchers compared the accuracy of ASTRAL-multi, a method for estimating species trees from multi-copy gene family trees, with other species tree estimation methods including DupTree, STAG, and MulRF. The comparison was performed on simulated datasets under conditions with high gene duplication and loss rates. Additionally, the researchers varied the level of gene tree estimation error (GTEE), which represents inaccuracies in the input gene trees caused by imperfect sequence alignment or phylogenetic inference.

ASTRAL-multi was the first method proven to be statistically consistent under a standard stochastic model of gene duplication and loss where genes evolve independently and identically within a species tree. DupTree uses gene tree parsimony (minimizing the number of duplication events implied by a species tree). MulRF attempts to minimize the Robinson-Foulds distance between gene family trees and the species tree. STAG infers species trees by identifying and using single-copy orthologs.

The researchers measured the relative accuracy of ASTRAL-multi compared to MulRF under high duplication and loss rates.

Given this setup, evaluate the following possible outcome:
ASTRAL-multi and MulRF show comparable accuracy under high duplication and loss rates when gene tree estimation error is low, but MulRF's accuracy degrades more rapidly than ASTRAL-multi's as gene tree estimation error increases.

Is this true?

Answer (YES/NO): NO